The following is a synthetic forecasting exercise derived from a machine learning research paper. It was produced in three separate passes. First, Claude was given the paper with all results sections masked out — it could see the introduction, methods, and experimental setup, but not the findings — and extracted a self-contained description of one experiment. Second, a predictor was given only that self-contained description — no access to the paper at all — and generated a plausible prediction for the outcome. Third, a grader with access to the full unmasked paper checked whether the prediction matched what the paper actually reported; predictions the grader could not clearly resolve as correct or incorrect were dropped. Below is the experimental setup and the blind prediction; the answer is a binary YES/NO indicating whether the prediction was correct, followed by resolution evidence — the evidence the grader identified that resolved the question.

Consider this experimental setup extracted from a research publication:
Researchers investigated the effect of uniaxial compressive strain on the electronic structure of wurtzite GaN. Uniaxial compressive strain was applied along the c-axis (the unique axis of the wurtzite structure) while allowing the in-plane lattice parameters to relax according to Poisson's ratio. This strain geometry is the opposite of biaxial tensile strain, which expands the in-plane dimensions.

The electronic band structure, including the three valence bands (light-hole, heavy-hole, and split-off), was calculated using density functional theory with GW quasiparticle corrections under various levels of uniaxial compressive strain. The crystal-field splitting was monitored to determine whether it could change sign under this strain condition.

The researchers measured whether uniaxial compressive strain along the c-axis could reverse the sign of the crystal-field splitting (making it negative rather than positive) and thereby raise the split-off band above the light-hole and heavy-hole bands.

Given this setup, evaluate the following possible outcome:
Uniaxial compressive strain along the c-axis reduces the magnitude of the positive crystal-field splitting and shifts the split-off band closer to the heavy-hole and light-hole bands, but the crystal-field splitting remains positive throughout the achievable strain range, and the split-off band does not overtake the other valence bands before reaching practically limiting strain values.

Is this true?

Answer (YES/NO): NO